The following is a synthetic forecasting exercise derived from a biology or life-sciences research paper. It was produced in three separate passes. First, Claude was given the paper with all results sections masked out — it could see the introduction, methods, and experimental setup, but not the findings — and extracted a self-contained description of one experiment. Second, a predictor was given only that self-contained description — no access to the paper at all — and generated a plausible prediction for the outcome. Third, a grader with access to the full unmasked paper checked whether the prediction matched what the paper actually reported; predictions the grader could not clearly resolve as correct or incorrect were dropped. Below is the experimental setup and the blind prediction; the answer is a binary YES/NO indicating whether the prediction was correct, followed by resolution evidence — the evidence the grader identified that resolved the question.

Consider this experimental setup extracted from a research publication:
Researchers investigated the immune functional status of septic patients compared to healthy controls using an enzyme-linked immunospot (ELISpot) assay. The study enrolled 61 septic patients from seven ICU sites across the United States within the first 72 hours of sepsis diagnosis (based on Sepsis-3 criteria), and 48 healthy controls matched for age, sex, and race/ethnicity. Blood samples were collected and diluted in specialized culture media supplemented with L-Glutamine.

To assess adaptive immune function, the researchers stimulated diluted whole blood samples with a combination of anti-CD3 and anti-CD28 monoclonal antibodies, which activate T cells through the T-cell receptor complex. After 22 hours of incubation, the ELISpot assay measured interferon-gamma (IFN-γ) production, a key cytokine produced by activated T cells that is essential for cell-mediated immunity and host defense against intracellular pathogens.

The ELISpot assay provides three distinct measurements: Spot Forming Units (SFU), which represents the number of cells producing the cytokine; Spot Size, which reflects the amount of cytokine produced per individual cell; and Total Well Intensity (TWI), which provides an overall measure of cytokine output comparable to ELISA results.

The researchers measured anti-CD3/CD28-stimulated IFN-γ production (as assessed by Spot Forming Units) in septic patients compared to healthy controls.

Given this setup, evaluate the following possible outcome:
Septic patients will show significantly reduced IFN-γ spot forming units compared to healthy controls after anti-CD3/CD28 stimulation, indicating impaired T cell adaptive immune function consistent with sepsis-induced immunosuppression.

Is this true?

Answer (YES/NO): NO